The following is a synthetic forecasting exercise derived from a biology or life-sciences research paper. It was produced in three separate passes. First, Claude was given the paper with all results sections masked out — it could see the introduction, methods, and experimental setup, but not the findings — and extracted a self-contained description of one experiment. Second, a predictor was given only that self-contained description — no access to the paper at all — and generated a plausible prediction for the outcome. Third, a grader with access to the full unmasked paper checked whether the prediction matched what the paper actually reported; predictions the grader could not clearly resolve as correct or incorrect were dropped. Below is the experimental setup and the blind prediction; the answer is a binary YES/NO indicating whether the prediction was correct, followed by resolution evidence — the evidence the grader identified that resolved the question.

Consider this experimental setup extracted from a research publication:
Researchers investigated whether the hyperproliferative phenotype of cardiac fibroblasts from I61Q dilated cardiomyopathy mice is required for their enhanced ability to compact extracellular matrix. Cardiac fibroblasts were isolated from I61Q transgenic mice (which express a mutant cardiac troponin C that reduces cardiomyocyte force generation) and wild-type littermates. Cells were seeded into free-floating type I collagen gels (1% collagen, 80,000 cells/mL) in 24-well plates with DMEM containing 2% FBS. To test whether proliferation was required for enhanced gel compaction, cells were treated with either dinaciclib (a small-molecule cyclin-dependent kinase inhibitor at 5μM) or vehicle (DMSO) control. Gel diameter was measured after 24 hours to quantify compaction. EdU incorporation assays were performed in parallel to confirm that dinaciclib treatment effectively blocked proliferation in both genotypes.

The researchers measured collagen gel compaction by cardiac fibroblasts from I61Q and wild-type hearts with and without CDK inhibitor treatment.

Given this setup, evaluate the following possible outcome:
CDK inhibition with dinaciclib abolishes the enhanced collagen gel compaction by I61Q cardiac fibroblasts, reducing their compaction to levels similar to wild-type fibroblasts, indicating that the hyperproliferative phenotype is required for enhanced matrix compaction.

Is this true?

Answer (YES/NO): YES